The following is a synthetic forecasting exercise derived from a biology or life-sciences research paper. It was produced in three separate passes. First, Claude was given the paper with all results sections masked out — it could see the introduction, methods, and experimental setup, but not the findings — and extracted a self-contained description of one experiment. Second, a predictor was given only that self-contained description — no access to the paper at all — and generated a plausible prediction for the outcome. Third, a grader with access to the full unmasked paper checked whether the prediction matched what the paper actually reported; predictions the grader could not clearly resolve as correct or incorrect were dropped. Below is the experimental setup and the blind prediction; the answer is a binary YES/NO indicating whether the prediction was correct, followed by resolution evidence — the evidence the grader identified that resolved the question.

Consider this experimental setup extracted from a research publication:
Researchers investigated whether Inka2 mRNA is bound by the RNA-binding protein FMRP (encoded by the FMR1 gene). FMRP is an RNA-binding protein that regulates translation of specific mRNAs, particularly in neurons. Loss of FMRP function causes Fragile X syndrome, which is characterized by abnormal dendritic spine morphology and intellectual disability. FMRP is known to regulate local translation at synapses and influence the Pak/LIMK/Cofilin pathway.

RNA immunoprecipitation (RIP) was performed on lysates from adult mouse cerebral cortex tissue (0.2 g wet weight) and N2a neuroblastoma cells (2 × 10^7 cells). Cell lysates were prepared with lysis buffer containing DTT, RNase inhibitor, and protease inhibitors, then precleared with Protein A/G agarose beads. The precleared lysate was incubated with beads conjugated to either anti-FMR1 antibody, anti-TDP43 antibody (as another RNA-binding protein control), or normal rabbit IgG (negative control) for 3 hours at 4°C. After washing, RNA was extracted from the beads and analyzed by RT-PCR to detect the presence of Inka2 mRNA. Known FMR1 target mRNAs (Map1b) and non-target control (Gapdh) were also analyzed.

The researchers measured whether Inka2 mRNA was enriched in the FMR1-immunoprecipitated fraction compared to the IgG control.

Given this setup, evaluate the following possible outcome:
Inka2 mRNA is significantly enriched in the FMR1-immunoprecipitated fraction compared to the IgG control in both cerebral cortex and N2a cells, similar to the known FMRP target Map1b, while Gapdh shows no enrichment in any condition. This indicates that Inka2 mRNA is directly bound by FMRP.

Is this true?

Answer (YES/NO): YES